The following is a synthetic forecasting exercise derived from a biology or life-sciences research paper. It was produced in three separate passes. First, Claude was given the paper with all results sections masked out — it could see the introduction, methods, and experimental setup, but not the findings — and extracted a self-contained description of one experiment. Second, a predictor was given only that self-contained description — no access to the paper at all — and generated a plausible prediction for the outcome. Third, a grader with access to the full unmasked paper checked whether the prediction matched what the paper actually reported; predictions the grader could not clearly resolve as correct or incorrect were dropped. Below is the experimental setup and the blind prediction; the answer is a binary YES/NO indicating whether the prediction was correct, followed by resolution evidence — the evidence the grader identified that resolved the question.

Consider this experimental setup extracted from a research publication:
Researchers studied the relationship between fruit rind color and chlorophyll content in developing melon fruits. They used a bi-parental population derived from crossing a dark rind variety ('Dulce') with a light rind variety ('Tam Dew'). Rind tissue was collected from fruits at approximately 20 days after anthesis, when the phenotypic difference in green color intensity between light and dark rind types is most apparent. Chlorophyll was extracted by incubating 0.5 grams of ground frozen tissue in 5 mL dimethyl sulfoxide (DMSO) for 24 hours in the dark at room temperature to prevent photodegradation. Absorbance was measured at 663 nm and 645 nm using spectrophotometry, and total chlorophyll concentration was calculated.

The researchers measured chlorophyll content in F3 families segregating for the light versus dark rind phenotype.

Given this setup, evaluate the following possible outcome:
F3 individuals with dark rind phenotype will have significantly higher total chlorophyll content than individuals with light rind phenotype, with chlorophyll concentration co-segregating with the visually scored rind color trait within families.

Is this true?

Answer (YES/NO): YES